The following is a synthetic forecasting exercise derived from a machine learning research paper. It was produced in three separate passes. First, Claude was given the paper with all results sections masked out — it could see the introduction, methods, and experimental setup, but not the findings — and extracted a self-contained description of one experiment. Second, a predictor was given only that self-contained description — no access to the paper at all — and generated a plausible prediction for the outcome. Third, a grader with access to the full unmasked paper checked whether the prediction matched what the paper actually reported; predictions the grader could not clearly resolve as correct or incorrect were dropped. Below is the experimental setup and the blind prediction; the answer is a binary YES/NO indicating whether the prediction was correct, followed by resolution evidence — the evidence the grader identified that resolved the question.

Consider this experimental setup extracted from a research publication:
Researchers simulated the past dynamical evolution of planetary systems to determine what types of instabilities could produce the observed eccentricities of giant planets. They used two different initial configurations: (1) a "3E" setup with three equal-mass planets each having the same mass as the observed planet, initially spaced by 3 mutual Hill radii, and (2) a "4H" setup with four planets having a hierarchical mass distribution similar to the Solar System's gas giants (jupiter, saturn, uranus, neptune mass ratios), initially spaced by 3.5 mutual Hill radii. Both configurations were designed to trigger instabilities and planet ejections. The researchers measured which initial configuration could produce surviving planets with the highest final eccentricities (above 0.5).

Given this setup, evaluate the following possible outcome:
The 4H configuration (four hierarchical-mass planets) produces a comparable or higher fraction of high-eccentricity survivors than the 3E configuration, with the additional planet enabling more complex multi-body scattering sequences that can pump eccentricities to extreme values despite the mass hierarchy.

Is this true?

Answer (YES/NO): NO